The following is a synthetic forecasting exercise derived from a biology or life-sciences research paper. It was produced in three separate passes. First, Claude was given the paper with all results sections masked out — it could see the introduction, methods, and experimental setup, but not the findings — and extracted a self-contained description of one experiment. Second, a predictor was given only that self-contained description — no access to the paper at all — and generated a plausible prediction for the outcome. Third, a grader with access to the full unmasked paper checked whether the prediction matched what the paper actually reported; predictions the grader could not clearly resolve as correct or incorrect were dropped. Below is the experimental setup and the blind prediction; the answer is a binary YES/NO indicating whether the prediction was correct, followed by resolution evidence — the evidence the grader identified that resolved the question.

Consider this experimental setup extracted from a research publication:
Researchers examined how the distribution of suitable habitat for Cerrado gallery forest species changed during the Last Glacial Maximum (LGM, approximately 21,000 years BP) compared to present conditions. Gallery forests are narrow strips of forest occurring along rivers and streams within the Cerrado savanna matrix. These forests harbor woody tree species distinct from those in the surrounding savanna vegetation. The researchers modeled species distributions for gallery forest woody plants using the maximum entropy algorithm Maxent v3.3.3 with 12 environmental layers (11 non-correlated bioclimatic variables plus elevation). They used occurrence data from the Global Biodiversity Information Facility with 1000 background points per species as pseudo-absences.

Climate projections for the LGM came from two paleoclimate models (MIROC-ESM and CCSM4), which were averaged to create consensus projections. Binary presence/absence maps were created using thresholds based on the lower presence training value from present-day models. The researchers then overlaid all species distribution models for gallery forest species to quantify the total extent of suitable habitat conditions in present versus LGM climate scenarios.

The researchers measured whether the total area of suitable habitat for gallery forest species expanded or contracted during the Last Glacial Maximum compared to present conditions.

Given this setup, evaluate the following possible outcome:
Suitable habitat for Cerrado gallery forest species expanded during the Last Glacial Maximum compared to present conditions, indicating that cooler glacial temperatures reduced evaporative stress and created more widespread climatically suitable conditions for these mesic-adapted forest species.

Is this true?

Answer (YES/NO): NO